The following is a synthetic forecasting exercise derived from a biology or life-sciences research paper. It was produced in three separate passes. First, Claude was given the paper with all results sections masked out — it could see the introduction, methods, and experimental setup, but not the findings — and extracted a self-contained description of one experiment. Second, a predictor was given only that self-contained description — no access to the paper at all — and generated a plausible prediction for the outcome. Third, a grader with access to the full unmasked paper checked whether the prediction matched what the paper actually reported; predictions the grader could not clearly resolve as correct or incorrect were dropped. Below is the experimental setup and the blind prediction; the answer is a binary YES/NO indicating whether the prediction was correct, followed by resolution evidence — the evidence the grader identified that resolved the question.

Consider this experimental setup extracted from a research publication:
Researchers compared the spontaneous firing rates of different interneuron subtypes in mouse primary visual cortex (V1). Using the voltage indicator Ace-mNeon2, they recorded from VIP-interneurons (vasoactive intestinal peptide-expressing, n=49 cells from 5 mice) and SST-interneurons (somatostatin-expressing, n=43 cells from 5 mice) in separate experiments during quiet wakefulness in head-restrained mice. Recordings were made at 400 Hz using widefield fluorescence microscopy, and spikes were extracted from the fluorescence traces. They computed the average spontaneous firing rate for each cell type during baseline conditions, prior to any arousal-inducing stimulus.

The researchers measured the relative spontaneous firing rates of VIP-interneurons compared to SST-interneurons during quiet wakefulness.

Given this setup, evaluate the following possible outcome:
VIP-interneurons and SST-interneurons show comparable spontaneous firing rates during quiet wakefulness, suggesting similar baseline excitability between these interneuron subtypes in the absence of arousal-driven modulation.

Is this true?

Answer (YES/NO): NO